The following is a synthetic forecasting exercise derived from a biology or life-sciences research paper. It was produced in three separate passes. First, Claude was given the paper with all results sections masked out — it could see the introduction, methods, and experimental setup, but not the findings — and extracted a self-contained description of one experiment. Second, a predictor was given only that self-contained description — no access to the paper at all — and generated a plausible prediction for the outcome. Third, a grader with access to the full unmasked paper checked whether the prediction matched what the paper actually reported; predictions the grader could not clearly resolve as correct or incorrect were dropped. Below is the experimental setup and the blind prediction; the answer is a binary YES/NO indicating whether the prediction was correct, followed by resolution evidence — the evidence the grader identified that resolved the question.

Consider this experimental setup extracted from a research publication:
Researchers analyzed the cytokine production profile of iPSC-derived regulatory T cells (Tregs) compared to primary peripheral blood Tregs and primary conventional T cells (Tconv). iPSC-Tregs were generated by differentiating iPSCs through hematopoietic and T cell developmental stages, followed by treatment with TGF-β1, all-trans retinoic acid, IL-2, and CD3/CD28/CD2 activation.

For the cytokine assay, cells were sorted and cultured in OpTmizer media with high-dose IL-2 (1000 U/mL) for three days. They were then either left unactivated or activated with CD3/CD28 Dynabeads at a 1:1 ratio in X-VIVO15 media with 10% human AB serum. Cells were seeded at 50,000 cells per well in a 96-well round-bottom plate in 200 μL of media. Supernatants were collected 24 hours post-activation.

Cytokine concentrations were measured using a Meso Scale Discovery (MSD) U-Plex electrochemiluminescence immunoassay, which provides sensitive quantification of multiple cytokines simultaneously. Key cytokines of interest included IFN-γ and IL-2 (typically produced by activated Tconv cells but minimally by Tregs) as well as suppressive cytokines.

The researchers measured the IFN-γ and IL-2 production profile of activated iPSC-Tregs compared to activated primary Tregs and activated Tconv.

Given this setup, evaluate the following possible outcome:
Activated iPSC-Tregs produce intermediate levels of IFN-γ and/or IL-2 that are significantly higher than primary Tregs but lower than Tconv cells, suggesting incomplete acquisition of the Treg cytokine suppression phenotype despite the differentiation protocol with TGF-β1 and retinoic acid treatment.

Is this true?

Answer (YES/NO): NO